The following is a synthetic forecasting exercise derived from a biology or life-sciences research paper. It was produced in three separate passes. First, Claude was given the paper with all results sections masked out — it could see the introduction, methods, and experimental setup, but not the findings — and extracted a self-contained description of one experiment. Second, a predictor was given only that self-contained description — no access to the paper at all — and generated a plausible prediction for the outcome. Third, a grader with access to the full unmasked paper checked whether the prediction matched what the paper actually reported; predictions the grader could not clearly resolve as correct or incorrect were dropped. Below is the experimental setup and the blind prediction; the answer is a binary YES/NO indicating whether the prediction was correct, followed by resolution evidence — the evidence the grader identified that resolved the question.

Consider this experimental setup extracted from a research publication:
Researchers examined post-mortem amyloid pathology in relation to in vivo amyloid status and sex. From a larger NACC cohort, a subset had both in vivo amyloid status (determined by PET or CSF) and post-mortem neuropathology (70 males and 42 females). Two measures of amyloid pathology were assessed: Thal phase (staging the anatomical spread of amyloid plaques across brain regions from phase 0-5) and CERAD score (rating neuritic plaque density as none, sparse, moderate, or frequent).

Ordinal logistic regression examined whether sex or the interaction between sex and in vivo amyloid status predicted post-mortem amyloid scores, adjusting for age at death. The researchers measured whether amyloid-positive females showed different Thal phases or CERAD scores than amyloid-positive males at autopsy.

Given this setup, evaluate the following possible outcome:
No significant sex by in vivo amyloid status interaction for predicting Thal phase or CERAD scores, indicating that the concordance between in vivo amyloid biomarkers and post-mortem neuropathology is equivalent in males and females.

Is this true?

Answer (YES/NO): YES